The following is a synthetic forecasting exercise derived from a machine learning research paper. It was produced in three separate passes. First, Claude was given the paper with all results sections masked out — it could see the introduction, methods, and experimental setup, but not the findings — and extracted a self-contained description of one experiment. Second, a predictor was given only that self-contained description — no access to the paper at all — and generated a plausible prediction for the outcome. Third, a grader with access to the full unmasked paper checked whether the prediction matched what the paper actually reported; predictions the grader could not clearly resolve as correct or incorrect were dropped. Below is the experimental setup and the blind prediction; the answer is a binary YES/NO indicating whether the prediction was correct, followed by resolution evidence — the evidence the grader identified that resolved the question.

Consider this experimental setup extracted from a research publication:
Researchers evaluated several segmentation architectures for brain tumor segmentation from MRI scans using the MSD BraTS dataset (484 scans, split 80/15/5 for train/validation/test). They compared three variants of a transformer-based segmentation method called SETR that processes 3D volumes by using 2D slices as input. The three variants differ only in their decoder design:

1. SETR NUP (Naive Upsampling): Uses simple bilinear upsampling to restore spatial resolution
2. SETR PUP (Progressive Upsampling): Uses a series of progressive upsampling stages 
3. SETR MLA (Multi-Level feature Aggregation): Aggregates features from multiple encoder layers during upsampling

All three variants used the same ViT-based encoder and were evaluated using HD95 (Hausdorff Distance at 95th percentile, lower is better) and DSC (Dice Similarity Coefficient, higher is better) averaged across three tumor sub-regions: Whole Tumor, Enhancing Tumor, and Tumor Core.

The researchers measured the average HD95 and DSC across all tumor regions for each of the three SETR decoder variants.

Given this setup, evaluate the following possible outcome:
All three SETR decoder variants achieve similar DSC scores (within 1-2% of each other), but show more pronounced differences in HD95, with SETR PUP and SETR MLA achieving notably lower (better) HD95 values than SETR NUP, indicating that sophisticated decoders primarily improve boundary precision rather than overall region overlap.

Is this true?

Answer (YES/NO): NO